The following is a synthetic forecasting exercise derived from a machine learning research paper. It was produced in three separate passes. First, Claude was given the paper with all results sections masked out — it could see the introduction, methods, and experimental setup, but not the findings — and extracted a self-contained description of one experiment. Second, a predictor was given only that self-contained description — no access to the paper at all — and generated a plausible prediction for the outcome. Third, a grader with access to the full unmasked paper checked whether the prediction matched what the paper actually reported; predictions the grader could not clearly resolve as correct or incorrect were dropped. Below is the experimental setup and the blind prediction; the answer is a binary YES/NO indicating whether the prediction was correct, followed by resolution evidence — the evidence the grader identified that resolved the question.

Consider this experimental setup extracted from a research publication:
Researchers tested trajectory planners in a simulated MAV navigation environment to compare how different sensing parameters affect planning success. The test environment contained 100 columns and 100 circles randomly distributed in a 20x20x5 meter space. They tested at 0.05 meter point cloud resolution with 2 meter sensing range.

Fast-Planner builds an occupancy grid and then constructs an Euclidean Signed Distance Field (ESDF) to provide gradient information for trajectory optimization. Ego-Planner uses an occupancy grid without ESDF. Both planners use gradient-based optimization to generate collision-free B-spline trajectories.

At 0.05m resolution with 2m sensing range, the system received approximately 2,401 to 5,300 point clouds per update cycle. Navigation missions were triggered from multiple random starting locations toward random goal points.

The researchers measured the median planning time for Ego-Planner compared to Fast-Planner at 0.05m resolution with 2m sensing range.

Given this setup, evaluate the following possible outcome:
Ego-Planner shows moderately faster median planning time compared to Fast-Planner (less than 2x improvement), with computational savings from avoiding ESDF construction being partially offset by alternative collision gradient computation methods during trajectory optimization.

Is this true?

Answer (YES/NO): NO